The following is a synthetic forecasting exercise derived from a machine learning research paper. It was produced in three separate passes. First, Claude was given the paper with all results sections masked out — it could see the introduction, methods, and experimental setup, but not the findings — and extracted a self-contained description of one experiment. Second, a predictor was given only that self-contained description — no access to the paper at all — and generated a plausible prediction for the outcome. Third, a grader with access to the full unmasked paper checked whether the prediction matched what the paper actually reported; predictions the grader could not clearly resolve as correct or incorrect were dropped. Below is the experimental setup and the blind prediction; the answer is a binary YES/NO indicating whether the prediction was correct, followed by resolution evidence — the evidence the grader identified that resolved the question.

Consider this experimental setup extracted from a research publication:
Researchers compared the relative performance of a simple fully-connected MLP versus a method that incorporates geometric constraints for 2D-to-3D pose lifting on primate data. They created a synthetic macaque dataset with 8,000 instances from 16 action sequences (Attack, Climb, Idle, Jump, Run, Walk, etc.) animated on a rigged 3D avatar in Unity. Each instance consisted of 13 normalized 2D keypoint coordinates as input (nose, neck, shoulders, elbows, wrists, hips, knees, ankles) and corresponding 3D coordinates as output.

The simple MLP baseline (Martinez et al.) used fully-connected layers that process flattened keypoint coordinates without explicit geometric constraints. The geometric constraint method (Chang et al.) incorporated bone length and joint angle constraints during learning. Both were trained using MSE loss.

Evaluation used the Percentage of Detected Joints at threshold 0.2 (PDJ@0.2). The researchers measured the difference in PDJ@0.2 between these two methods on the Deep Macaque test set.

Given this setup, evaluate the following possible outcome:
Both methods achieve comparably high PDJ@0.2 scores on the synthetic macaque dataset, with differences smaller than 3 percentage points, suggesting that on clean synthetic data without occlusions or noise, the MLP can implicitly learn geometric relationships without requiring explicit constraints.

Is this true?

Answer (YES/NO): YES